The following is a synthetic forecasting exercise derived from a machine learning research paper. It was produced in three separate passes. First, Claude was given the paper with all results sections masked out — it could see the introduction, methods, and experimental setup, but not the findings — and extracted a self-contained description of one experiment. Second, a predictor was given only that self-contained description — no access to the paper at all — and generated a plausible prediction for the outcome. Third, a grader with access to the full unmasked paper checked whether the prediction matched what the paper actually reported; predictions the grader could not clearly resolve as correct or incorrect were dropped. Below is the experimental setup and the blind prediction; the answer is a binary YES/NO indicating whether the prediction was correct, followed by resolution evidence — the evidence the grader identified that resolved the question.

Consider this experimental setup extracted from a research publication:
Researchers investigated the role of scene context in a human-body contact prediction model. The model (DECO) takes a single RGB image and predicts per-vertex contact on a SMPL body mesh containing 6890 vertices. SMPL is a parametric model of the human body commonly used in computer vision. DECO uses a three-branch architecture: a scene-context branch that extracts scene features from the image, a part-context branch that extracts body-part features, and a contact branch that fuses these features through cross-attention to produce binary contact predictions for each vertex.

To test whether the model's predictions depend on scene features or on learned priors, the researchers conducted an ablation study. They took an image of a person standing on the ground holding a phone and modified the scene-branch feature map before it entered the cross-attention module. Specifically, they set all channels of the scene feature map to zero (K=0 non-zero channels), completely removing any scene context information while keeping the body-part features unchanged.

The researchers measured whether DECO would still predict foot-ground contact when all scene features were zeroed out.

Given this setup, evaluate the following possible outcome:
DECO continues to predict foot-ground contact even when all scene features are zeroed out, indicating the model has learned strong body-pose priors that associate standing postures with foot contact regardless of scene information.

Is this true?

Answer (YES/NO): YES